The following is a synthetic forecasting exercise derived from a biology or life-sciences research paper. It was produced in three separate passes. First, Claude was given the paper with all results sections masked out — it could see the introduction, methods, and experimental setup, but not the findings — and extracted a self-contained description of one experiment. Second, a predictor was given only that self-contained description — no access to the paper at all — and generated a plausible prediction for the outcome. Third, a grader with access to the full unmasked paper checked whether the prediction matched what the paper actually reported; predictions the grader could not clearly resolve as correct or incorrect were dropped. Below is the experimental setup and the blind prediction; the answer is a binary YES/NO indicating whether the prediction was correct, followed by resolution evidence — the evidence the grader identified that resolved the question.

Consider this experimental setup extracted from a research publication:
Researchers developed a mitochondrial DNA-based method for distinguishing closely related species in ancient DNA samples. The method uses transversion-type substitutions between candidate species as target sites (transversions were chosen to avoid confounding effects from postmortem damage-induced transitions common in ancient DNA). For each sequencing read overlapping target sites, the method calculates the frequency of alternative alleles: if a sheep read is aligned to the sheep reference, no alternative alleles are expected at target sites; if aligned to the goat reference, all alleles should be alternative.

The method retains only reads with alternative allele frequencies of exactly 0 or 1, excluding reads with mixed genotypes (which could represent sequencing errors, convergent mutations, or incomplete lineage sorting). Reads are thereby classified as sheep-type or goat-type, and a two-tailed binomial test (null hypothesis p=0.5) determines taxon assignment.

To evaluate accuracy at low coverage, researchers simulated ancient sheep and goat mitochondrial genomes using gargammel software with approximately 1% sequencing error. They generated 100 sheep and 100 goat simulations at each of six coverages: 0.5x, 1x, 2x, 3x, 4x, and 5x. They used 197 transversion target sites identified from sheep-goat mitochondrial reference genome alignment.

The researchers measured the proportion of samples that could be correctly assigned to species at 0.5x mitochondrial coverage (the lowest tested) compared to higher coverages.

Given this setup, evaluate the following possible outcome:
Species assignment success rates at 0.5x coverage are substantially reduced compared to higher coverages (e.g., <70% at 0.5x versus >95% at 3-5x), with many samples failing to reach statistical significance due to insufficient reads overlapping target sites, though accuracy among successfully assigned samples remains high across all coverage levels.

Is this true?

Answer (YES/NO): NO